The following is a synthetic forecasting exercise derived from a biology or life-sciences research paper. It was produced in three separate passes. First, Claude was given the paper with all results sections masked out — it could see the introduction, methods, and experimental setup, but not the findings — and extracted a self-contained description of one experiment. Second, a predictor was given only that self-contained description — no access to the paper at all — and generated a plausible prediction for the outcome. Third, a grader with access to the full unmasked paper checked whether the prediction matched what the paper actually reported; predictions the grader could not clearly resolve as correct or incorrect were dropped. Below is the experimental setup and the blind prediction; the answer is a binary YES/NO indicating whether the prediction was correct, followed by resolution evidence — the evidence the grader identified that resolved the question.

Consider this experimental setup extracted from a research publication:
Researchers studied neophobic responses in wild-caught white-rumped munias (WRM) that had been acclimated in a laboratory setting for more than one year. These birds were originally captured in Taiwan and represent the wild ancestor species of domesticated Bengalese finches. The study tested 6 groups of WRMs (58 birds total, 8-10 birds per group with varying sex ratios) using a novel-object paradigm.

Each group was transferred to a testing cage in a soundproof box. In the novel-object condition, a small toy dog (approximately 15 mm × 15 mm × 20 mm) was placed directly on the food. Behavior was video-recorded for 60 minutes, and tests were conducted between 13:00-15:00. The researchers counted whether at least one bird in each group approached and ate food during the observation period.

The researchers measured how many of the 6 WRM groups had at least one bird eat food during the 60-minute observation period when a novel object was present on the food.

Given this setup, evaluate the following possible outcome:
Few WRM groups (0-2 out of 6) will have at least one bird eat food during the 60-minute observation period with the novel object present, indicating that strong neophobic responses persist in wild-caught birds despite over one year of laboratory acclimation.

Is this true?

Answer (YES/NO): YES